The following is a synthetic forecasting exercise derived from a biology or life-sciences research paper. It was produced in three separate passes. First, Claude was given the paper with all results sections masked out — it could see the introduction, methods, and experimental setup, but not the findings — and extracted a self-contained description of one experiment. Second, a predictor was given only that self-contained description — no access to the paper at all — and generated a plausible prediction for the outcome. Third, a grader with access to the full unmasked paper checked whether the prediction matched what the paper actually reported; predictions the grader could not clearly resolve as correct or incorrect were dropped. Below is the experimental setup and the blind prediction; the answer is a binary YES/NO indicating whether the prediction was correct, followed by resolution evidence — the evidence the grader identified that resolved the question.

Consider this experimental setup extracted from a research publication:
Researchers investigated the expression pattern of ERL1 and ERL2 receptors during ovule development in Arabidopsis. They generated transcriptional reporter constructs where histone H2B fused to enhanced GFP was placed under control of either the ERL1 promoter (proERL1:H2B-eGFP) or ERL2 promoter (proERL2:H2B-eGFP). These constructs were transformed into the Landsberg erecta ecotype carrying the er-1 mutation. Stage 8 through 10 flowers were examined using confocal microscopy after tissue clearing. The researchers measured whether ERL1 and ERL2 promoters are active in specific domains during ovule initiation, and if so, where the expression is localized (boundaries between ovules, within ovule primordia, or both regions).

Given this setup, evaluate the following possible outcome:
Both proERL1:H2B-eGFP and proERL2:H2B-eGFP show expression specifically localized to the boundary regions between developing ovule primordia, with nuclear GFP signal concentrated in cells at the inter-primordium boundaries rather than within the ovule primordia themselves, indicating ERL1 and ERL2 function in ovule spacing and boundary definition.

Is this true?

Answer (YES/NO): NO